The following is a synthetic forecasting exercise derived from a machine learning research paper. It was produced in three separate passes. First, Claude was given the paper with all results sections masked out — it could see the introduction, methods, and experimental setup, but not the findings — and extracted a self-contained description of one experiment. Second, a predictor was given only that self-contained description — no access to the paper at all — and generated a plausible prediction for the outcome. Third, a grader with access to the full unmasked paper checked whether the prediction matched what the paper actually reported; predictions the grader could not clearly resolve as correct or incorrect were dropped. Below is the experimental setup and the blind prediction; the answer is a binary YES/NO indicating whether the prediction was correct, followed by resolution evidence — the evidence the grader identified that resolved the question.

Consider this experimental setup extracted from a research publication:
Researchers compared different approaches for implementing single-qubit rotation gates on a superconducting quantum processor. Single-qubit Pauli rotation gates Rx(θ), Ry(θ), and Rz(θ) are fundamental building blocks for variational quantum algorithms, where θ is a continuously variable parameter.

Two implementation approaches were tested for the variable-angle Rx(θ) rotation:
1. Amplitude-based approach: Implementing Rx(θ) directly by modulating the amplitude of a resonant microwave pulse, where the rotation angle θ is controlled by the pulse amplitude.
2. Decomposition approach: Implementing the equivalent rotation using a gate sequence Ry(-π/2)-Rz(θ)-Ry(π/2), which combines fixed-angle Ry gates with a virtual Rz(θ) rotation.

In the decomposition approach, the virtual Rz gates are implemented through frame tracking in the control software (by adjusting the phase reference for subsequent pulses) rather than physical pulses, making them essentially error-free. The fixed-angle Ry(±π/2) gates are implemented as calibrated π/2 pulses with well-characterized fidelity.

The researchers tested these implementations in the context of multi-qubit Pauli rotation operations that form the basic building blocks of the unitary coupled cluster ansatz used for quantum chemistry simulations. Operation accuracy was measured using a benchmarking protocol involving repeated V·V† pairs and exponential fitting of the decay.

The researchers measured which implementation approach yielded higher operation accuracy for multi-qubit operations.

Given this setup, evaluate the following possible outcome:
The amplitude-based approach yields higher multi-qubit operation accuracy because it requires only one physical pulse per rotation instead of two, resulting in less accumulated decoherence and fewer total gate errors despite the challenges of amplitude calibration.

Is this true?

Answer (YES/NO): NO